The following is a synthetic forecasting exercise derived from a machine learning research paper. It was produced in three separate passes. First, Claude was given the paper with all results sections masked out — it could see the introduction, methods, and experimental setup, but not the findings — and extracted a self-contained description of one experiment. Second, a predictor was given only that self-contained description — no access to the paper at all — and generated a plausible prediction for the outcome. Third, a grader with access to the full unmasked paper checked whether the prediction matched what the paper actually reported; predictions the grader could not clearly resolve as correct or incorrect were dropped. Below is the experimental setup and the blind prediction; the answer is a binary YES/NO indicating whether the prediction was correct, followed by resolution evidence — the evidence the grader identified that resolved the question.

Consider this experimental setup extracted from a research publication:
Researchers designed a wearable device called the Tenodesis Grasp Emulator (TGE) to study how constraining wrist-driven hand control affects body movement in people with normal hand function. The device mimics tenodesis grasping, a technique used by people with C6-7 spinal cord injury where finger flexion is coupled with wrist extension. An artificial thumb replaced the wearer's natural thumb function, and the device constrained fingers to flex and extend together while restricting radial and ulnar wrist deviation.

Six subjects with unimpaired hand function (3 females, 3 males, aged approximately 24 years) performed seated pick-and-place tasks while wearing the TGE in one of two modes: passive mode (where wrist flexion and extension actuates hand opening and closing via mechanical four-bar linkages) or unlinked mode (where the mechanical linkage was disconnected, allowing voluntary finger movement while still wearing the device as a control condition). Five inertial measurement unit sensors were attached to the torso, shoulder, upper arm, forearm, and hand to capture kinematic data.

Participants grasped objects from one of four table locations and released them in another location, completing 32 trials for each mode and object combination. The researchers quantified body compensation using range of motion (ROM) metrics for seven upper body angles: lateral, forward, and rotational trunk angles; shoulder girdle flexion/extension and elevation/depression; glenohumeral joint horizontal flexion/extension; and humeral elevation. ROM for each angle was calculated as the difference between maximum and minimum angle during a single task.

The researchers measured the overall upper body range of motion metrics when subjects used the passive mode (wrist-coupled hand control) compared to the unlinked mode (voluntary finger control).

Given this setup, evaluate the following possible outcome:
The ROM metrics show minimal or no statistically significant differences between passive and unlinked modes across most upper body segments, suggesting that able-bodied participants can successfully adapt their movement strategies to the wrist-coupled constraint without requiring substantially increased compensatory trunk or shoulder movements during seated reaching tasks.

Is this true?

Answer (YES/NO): NO